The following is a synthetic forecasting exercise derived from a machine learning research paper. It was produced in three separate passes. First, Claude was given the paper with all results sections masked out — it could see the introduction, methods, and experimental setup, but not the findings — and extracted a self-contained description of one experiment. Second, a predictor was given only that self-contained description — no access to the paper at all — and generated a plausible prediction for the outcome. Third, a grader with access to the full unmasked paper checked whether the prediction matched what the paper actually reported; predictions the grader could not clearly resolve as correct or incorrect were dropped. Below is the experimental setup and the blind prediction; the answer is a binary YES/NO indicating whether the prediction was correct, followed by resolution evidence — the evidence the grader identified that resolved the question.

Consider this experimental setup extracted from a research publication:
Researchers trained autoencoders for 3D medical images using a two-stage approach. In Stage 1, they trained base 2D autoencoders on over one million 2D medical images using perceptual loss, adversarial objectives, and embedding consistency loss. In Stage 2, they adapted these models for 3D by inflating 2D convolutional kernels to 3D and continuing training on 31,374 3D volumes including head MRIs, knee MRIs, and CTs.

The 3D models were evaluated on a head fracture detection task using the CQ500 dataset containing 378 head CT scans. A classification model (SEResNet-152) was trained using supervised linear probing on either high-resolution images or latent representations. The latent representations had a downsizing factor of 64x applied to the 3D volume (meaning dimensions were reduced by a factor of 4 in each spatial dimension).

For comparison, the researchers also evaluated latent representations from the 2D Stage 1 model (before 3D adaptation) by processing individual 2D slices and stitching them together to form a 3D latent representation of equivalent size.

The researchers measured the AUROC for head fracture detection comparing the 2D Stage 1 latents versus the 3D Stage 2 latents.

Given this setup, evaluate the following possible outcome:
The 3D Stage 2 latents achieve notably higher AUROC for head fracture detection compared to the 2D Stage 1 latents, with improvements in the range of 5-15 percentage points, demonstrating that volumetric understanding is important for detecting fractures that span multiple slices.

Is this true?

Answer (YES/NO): NO